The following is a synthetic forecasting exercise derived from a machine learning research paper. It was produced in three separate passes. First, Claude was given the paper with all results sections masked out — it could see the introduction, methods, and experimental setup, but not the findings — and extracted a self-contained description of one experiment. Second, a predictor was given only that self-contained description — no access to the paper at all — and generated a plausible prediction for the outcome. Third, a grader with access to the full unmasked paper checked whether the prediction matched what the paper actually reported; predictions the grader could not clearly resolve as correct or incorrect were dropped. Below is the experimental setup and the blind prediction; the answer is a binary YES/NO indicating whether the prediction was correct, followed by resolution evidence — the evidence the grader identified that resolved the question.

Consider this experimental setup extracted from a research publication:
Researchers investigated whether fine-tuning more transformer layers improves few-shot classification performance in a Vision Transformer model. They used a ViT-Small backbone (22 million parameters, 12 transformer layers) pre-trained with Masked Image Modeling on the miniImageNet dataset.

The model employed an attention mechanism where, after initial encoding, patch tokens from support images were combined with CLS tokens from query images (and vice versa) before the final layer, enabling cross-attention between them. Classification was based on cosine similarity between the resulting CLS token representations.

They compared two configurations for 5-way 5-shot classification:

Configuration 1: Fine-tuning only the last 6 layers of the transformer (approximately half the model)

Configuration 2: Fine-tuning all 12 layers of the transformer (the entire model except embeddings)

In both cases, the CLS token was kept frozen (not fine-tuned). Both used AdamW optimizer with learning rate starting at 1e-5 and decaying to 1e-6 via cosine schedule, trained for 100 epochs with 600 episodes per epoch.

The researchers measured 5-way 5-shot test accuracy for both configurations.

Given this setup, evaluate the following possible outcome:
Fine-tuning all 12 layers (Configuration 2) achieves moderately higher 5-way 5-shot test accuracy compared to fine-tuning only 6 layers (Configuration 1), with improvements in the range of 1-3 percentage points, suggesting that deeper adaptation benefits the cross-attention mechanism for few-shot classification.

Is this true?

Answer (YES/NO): NO